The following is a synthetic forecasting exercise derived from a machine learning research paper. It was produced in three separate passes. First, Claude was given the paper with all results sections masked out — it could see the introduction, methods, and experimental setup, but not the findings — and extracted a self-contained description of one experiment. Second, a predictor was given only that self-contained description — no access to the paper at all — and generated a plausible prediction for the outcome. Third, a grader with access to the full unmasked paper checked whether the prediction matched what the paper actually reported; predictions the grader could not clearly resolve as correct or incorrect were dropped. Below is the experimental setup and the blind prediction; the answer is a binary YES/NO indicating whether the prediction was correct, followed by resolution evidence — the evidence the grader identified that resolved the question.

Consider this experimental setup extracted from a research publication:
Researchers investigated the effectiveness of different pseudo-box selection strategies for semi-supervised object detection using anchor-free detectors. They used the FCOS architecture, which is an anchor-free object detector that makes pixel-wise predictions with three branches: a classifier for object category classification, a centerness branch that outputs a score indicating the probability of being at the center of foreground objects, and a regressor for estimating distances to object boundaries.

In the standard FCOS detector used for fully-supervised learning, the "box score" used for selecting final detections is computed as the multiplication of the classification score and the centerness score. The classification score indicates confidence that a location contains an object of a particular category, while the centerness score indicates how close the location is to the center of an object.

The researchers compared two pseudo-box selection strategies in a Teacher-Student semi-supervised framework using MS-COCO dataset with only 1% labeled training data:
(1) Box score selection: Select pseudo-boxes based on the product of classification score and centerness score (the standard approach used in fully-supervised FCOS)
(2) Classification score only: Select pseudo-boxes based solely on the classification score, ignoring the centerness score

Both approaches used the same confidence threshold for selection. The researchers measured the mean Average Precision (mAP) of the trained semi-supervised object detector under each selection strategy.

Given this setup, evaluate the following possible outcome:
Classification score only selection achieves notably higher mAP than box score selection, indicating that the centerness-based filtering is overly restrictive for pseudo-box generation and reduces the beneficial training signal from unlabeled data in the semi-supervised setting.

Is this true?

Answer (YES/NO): NO